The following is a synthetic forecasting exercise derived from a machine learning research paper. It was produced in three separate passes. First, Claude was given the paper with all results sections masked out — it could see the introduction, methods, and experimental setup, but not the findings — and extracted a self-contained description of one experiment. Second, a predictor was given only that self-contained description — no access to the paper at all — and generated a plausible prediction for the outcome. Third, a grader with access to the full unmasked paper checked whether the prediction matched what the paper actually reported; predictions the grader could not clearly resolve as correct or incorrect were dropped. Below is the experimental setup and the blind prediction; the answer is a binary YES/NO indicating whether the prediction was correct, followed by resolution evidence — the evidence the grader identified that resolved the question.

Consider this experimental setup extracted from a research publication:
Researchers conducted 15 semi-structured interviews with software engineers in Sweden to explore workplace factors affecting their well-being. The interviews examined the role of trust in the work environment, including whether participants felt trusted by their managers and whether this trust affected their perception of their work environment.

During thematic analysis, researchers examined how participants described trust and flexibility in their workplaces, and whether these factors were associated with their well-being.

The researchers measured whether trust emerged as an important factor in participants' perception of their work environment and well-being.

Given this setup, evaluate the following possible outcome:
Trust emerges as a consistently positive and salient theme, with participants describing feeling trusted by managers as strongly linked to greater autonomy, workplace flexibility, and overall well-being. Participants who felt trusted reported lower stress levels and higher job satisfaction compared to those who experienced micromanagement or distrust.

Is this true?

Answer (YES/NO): NO